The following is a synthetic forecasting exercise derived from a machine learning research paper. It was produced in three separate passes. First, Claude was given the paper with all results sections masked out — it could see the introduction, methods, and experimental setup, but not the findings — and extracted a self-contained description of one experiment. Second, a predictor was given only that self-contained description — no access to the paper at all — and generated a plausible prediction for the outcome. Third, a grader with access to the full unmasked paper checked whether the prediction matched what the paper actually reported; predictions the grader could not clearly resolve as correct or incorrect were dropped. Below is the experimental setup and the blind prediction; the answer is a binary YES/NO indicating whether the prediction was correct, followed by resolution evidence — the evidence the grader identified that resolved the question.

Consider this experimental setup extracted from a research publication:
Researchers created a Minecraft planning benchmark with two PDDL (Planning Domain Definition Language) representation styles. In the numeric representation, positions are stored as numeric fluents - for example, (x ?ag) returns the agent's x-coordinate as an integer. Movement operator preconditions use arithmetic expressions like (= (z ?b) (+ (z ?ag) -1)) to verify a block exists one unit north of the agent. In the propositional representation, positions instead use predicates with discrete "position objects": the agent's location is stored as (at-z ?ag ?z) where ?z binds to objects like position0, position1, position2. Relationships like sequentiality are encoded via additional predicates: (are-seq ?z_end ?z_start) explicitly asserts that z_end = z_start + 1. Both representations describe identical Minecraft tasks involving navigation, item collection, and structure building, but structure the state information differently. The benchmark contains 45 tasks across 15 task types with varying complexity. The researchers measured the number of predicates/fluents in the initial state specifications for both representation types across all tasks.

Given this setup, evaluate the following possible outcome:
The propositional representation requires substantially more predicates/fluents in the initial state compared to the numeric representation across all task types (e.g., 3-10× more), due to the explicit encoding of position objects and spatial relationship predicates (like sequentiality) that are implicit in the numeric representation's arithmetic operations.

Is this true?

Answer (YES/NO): NO